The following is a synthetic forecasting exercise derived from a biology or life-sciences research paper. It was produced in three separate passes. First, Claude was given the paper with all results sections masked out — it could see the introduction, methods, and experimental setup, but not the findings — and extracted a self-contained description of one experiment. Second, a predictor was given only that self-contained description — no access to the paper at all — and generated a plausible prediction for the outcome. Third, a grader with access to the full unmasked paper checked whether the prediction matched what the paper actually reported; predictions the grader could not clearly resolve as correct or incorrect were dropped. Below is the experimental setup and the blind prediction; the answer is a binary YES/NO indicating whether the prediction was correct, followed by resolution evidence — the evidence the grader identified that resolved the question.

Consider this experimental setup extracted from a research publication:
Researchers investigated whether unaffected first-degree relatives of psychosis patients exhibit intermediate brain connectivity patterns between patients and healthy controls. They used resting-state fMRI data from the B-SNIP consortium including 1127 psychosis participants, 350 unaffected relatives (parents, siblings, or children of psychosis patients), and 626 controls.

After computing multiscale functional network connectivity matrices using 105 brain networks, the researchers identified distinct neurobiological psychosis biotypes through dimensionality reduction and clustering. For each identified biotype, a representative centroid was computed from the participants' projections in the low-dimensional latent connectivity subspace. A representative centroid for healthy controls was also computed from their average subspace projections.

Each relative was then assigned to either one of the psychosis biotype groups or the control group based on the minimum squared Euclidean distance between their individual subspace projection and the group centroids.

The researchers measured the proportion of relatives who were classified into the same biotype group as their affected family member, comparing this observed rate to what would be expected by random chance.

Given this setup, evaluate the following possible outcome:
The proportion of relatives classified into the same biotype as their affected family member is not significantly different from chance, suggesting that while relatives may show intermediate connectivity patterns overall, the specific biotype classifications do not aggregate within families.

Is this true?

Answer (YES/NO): NO